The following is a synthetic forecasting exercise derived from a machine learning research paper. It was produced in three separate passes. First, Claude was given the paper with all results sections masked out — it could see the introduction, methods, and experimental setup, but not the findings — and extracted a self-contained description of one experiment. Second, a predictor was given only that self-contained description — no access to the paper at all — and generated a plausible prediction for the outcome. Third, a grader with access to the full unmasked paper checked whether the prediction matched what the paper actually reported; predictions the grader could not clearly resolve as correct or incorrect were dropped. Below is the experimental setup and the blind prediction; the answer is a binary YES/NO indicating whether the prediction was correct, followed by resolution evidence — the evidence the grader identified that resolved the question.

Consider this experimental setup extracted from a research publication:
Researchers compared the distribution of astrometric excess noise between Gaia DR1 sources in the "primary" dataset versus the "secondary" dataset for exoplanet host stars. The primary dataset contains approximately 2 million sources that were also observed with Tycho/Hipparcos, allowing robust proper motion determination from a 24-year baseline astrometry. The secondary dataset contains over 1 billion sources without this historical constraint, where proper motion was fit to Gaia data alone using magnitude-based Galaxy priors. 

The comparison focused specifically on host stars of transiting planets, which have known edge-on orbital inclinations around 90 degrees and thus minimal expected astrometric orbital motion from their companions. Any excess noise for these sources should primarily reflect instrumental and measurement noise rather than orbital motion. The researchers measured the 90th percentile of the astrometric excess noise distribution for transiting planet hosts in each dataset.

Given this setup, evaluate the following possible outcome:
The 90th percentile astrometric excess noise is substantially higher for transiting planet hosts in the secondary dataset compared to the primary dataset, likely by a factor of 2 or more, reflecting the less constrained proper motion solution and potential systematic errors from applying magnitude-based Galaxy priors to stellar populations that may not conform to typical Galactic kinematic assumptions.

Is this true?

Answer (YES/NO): NO